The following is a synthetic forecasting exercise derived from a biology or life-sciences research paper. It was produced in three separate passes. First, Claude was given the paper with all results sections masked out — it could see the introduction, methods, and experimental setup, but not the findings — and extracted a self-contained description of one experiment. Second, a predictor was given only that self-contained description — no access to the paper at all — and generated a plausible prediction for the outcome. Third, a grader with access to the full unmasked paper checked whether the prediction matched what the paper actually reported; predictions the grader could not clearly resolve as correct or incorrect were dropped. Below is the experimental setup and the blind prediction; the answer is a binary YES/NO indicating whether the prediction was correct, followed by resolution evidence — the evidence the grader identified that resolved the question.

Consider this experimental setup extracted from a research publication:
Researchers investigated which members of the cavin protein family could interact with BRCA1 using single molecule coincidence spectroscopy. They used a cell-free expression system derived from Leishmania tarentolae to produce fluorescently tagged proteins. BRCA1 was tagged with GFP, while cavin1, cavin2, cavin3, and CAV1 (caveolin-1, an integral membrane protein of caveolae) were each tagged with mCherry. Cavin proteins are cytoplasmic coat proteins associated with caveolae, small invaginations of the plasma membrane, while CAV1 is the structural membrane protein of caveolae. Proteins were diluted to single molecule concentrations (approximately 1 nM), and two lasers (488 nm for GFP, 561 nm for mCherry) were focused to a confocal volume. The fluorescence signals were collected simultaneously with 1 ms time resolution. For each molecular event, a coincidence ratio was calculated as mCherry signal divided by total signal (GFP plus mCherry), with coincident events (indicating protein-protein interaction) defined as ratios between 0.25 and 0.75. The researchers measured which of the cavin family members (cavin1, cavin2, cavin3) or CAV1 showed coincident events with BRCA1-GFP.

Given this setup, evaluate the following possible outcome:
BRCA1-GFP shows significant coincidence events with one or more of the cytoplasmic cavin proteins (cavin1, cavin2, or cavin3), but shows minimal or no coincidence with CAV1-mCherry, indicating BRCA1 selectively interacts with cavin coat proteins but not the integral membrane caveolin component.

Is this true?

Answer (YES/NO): NO